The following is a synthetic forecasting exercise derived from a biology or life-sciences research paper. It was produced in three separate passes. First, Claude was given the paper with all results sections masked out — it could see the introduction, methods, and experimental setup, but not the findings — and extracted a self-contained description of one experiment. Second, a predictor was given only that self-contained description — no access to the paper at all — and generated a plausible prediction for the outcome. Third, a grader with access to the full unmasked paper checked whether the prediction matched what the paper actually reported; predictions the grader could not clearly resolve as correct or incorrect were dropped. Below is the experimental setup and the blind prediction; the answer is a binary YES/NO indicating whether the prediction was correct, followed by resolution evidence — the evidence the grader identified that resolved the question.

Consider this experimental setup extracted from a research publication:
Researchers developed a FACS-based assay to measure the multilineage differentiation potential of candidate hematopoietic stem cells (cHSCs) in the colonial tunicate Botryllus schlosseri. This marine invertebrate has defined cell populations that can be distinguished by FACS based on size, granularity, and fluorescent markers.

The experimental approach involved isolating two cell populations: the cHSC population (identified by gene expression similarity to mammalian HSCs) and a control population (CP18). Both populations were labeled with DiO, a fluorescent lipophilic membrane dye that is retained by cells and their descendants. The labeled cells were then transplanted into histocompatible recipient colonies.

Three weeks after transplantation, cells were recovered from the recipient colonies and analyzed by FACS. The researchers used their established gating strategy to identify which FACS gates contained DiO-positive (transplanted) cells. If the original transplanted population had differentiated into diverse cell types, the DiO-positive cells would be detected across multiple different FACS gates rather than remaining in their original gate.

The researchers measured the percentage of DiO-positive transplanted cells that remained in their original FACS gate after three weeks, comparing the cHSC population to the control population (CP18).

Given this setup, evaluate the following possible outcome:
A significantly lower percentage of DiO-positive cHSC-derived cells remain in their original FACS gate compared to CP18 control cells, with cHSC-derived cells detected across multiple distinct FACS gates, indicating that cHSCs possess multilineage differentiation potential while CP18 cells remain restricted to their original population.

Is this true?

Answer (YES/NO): YES